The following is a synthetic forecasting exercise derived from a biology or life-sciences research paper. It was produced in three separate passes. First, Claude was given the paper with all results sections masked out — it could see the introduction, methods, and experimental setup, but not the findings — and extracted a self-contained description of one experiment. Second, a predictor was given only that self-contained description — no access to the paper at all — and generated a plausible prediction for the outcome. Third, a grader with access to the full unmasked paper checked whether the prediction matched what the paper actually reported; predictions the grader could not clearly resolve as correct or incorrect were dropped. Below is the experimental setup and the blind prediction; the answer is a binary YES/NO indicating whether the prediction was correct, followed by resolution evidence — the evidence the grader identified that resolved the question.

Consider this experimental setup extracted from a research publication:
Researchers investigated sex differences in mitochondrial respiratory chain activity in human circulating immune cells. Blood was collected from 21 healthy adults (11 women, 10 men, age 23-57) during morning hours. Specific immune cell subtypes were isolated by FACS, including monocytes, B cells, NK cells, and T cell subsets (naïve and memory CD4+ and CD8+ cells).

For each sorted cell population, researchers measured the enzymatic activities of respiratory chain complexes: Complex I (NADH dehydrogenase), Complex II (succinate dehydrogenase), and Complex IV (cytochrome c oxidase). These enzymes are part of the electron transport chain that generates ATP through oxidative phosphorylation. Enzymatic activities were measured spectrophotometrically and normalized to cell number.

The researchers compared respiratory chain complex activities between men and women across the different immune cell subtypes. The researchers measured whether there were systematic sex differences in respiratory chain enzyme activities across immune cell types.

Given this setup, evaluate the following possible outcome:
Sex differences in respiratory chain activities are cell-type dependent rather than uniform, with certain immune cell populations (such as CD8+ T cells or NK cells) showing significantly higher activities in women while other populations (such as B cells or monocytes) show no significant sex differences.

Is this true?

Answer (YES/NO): NO